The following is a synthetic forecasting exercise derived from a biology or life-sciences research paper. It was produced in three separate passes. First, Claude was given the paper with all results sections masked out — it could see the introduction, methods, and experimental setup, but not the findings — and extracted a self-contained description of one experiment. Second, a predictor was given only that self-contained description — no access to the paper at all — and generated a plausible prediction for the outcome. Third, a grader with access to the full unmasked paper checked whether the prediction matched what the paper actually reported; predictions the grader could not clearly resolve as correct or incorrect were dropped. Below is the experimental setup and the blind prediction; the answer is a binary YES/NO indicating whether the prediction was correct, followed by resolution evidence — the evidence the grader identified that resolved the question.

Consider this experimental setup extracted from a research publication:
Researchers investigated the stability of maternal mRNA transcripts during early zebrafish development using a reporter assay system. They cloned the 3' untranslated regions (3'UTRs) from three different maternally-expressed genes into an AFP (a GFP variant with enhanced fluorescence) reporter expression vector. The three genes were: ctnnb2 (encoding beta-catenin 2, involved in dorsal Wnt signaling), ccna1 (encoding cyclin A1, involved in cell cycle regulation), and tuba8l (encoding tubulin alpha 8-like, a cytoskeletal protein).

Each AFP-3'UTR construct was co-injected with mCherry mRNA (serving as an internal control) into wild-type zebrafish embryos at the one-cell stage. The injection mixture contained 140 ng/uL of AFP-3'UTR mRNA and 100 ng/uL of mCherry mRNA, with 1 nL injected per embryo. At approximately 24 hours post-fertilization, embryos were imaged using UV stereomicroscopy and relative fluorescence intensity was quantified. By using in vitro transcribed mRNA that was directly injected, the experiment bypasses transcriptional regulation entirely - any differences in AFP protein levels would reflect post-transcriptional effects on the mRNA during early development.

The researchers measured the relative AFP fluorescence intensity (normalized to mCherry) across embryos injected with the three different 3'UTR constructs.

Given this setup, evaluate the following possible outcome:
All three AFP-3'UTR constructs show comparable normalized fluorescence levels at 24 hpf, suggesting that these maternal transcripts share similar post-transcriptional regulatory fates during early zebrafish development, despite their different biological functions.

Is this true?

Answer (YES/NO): NO